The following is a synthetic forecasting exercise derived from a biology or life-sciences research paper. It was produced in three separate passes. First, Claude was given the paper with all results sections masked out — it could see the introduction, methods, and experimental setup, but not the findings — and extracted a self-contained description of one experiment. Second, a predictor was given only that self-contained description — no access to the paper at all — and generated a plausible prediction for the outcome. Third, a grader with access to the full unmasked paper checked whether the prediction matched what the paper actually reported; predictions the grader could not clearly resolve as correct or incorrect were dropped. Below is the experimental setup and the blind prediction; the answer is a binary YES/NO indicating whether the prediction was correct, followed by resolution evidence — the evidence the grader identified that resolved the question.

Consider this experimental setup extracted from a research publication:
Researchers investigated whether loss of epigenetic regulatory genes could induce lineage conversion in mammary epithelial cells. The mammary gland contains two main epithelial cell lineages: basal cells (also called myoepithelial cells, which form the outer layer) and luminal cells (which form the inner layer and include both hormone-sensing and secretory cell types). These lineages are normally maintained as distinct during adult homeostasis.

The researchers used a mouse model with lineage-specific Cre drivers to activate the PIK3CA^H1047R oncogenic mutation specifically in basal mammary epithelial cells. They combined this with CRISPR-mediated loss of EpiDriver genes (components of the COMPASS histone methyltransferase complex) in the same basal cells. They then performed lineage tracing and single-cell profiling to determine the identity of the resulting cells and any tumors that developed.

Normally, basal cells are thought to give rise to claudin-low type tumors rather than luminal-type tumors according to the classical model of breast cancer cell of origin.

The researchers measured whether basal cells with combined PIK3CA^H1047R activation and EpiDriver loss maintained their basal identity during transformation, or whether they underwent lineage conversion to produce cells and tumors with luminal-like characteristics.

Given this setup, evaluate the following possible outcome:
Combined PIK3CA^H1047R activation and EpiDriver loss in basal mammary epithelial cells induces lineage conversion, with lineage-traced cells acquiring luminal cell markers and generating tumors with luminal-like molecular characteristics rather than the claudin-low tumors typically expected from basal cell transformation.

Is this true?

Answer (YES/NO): YES